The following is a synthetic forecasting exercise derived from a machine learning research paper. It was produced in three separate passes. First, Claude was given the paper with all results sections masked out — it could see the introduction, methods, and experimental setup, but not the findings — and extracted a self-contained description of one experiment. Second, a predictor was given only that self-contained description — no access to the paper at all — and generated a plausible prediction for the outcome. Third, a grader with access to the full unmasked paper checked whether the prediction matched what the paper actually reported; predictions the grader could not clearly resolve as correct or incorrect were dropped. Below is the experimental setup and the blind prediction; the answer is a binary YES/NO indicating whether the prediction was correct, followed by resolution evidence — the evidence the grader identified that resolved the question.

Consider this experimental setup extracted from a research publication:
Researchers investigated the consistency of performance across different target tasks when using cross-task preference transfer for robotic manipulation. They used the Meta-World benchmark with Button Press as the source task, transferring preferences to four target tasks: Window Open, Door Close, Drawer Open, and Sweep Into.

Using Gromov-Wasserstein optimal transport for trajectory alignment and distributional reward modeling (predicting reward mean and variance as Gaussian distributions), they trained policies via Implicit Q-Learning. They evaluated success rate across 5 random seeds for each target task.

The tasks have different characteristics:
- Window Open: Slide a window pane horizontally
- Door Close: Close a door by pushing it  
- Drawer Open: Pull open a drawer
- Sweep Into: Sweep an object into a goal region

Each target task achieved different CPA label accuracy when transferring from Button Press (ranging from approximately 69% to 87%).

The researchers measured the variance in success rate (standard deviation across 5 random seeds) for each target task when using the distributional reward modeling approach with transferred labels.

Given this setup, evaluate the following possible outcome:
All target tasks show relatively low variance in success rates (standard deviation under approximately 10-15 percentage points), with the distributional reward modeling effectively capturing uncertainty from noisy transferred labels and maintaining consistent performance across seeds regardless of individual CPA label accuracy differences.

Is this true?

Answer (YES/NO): NO